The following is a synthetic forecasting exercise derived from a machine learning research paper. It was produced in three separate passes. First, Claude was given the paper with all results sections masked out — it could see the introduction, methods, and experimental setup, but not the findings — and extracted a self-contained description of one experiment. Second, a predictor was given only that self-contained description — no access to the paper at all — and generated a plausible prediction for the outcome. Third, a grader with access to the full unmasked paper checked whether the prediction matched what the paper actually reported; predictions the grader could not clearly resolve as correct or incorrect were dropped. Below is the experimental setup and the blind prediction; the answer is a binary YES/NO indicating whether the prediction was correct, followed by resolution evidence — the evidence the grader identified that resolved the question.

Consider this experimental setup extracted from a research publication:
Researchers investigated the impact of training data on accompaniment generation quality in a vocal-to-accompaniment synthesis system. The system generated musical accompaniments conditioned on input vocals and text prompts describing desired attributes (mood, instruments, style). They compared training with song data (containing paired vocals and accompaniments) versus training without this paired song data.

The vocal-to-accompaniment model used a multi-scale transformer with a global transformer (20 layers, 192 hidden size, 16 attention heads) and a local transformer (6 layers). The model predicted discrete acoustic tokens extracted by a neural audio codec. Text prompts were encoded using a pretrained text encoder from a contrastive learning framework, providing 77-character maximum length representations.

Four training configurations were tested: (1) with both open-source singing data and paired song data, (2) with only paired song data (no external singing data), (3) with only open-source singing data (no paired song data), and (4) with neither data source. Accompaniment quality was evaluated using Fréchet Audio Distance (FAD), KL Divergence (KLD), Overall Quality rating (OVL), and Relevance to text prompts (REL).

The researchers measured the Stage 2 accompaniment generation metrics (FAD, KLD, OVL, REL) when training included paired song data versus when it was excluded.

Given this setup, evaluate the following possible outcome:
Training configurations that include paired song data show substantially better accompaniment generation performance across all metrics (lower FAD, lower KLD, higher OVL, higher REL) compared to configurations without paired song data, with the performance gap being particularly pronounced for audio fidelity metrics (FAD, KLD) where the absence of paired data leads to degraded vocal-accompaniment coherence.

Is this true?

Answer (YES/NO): NO